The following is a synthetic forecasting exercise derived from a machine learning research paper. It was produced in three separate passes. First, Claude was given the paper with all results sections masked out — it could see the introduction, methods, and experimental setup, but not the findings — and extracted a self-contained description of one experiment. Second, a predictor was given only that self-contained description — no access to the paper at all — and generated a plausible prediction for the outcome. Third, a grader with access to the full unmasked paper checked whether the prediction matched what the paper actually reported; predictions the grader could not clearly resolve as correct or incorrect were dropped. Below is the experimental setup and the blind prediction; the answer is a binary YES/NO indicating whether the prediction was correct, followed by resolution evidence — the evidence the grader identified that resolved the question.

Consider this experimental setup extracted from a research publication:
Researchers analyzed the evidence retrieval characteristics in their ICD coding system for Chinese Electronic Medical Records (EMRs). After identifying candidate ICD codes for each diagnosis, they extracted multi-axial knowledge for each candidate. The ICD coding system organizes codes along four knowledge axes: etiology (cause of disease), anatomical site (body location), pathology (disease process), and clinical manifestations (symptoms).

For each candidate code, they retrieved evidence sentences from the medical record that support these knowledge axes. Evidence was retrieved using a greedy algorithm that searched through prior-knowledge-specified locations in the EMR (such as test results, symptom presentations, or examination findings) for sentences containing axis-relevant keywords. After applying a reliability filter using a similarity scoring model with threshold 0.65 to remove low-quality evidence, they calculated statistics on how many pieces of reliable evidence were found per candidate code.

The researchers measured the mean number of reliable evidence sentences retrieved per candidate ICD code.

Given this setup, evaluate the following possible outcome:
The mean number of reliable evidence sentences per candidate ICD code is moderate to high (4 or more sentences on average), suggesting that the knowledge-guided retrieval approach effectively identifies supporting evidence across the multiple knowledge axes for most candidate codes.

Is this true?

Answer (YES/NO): NO